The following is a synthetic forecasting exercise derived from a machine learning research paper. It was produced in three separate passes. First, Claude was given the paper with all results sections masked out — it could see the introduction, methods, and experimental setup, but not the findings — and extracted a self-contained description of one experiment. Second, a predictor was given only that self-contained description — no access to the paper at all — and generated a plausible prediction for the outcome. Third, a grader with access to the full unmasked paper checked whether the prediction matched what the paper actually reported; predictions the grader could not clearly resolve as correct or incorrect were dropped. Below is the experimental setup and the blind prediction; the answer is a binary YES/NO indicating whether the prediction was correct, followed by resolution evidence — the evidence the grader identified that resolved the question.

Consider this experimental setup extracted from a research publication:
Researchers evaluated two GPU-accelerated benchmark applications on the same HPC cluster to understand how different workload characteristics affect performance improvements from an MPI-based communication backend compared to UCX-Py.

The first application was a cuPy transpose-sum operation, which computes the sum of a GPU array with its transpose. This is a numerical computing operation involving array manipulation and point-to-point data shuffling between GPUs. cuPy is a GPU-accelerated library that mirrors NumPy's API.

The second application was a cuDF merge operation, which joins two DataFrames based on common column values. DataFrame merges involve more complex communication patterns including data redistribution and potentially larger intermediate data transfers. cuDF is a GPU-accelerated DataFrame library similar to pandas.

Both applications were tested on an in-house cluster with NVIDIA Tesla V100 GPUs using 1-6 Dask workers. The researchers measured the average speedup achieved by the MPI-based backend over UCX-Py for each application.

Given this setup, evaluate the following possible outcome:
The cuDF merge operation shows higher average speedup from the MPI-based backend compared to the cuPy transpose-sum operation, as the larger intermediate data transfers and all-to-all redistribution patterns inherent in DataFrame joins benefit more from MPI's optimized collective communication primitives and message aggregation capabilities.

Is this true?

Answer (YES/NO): NO